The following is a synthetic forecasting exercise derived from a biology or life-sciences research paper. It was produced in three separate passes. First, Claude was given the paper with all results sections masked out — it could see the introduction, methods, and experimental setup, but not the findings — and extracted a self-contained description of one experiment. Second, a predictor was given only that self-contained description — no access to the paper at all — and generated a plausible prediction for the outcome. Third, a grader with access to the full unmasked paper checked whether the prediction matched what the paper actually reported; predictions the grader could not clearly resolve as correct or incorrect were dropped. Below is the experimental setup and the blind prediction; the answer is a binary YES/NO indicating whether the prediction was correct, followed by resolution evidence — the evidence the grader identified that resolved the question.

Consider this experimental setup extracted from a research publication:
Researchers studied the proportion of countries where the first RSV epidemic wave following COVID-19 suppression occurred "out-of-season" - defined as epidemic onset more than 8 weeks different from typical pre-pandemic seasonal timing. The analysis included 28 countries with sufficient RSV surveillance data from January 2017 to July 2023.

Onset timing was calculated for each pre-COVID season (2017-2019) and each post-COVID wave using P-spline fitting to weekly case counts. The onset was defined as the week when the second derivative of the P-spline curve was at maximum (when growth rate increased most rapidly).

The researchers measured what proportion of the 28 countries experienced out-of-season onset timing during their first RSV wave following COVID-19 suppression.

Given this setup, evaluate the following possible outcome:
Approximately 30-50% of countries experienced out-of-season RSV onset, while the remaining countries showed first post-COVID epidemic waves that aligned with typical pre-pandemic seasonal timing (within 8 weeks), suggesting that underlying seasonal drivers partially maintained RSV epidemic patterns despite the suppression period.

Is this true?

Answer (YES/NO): NO